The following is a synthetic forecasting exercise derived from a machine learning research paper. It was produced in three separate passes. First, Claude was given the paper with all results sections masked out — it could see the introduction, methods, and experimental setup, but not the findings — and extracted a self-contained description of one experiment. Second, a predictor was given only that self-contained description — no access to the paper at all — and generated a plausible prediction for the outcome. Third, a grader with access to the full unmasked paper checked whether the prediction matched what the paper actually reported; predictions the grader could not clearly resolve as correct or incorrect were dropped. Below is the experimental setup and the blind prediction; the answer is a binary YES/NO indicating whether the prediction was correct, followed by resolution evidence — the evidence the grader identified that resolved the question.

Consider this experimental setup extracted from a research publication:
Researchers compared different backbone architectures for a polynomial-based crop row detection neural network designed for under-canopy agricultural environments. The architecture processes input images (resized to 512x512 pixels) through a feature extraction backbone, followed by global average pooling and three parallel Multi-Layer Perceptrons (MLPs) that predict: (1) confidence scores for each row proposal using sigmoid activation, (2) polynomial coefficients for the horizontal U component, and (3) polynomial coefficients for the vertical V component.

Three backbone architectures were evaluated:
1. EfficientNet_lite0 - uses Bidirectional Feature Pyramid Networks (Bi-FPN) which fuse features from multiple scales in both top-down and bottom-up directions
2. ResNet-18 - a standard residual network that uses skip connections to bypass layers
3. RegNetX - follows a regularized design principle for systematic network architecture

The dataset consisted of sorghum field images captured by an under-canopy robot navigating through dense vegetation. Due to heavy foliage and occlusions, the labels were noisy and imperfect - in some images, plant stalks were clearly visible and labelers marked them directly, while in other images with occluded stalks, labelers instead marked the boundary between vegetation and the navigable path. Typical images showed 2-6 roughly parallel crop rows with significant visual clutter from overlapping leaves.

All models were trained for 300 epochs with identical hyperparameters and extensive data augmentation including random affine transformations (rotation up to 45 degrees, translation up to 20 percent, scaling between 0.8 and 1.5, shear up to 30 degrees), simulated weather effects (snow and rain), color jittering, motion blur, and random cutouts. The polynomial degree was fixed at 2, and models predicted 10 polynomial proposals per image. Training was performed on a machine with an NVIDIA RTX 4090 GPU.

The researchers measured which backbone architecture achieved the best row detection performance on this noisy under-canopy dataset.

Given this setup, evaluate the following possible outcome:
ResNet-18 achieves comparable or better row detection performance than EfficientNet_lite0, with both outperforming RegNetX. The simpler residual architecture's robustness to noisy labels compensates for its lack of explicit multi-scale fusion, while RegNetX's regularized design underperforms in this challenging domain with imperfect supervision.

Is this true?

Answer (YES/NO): NO